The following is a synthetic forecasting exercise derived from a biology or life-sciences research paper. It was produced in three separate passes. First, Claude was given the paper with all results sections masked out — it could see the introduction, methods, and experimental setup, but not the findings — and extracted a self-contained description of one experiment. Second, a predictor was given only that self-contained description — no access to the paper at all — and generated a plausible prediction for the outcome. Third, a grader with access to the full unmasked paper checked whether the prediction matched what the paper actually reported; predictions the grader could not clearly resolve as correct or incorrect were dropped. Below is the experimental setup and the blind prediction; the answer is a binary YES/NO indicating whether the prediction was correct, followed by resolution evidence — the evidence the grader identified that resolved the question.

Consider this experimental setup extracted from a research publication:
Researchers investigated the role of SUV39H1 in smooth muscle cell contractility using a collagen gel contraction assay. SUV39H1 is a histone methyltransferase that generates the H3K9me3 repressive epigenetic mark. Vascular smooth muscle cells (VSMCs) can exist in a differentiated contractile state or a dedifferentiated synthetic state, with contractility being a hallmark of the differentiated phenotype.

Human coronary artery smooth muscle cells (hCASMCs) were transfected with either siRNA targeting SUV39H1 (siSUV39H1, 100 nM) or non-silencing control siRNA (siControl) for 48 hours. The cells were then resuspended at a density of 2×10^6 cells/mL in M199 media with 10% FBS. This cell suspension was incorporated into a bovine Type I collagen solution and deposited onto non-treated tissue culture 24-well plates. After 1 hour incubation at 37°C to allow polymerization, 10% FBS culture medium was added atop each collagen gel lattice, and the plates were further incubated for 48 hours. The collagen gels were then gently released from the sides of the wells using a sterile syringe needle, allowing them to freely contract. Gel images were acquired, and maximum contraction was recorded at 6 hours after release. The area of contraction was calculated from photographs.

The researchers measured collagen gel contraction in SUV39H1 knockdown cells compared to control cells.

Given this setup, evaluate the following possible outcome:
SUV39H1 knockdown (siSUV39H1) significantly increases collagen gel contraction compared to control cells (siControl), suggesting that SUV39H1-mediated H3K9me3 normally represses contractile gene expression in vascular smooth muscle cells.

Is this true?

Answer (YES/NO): YES